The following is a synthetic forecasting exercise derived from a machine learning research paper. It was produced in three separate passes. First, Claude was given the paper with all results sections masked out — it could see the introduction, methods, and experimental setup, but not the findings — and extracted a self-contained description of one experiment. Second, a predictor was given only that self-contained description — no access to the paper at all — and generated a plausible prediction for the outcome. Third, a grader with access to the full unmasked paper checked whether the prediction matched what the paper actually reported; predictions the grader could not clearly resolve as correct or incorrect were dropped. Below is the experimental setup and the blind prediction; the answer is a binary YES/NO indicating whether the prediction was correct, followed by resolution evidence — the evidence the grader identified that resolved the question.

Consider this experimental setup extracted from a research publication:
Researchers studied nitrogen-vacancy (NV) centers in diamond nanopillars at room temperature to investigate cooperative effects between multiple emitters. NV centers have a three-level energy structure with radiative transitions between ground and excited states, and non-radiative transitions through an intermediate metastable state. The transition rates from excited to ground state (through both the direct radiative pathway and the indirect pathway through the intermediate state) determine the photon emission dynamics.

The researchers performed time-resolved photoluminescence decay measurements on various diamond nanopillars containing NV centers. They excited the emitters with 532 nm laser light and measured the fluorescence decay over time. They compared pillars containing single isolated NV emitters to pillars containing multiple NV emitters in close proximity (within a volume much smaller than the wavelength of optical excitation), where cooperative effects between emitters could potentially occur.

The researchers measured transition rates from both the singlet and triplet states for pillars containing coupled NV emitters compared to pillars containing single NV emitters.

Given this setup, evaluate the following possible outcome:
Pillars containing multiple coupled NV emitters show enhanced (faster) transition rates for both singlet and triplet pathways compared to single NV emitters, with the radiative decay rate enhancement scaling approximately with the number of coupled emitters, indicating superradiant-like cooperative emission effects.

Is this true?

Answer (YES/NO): NO